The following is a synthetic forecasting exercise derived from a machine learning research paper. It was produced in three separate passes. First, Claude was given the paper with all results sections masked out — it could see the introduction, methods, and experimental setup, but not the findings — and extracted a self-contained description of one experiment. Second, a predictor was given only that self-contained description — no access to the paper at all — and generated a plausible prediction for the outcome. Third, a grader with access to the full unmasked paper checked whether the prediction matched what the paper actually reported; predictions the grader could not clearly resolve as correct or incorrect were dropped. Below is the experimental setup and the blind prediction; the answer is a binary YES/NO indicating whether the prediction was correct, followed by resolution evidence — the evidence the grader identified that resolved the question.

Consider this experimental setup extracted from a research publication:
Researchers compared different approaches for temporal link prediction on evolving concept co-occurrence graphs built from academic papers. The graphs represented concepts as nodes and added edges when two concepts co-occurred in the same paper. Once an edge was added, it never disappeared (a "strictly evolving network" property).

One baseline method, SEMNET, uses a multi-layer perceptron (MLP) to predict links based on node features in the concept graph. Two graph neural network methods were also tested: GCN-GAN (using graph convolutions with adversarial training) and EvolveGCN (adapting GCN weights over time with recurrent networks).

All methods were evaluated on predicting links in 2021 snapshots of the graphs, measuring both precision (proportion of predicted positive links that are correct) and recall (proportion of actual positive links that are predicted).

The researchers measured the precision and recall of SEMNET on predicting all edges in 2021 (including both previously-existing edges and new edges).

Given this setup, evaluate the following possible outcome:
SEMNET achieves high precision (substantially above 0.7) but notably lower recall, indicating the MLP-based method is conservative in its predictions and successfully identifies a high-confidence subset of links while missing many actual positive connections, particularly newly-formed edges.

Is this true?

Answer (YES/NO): NO